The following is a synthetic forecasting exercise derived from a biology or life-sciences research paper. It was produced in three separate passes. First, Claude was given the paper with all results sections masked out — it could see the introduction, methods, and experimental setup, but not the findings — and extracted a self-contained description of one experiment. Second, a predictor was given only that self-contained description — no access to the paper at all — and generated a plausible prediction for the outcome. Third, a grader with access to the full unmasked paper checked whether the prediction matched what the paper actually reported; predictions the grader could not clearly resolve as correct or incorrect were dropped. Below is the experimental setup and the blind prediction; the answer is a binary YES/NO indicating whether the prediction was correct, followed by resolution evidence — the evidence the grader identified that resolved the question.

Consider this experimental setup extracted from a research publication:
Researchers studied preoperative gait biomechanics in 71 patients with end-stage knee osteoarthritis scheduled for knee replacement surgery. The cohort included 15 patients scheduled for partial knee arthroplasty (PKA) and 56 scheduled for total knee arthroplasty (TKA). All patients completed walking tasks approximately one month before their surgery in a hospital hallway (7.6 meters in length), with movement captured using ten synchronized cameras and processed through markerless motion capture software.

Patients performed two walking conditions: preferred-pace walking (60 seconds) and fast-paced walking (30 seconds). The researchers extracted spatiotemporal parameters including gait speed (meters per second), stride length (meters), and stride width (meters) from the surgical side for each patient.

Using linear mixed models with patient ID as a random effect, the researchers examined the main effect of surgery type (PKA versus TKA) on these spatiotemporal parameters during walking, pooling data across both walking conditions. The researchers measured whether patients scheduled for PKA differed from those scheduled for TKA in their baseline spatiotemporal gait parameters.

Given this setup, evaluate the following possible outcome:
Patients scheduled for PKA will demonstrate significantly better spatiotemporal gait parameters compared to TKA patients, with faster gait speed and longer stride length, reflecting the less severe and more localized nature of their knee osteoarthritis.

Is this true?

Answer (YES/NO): NO